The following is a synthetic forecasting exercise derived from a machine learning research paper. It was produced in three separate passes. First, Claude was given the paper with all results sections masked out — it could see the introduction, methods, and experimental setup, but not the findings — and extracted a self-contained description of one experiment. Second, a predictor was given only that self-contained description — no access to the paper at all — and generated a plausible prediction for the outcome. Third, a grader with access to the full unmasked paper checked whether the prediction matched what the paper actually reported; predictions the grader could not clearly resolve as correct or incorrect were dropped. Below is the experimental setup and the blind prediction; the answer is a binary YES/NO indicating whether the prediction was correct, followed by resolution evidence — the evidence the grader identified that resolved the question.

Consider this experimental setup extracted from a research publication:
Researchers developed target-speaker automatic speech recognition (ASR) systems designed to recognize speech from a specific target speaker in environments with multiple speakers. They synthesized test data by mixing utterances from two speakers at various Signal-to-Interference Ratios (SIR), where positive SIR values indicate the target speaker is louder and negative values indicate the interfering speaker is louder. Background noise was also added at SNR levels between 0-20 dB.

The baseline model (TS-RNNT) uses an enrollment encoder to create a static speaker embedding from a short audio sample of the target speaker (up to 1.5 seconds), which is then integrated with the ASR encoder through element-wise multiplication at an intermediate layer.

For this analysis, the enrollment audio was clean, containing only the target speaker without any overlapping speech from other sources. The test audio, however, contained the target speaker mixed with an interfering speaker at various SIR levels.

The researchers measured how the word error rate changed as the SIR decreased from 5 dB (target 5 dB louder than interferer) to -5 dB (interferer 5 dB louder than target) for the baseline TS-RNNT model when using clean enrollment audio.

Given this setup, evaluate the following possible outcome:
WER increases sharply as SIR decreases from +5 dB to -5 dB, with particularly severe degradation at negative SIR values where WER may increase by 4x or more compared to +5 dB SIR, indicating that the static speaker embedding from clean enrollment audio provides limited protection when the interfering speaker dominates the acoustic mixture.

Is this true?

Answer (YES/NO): NO